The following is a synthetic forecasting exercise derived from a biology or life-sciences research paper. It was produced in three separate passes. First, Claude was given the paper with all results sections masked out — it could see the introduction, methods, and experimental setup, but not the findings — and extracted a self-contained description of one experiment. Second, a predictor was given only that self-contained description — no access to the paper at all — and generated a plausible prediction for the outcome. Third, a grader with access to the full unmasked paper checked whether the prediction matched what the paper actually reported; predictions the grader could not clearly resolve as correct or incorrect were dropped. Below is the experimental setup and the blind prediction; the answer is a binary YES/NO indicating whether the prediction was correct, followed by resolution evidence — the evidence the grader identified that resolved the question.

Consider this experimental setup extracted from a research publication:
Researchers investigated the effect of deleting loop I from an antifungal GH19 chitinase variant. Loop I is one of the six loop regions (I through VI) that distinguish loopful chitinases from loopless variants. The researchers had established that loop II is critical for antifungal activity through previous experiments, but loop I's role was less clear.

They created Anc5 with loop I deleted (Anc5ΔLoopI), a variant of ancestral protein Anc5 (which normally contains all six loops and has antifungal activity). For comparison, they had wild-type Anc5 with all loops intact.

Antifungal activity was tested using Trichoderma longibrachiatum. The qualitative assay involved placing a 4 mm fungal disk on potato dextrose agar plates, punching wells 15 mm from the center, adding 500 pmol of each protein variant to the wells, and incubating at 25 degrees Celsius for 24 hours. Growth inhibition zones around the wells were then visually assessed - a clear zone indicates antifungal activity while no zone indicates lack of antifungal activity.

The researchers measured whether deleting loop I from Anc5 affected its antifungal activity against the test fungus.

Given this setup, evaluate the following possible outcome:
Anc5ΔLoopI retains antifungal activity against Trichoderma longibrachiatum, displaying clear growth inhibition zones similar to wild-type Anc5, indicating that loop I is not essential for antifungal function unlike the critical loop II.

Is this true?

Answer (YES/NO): YES